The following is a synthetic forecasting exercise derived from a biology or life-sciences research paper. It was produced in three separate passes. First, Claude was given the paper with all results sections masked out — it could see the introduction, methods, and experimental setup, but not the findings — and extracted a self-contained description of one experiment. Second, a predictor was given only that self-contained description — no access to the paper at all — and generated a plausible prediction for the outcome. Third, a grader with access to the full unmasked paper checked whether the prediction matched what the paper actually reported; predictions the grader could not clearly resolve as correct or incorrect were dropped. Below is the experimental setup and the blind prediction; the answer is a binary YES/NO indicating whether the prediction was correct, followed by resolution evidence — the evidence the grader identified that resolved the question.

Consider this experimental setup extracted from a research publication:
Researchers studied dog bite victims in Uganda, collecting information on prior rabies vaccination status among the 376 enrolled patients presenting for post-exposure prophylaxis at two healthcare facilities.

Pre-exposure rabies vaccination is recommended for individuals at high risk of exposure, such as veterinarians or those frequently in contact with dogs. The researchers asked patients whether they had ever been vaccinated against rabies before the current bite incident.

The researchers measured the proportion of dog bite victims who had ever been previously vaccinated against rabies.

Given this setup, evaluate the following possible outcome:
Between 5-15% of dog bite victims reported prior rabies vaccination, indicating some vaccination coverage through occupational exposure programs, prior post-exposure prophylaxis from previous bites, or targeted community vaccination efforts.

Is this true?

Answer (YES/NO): YES